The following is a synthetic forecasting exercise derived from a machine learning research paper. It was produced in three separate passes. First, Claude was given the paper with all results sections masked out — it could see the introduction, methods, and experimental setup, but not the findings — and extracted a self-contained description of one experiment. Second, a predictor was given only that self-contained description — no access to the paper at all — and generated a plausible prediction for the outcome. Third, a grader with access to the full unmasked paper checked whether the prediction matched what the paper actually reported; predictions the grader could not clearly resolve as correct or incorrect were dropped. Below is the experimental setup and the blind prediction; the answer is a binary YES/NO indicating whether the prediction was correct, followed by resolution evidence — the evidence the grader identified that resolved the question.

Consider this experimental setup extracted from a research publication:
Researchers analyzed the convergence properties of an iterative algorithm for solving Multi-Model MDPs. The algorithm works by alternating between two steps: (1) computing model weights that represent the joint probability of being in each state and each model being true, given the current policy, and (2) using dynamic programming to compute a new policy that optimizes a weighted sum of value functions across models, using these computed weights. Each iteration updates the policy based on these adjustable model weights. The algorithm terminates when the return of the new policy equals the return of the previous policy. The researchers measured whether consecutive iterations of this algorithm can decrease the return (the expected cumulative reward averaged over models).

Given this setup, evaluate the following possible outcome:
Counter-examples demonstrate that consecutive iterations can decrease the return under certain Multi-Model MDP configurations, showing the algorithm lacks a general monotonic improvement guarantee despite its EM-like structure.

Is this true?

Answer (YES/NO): NO